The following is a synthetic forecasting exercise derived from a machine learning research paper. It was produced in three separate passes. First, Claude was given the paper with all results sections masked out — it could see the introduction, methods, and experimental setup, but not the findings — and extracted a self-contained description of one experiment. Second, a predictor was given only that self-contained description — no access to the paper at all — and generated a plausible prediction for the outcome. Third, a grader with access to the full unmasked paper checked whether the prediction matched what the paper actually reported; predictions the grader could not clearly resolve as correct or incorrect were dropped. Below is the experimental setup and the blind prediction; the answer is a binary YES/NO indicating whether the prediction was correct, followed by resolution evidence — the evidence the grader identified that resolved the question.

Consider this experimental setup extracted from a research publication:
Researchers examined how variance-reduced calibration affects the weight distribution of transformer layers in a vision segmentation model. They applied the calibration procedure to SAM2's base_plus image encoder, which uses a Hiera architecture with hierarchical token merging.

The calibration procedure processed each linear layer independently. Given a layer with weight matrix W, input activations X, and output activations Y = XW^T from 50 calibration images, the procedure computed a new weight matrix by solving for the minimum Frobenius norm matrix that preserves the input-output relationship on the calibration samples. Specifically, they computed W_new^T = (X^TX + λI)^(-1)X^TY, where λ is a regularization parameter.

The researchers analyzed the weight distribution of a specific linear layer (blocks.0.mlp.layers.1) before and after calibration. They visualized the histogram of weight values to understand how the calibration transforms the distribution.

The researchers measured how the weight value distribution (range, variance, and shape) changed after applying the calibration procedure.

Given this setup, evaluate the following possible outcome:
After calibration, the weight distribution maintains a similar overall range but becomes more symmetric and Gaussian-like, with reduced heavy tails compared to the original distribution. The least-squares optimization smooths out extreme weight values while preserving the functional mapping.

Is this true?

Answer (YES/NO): NO